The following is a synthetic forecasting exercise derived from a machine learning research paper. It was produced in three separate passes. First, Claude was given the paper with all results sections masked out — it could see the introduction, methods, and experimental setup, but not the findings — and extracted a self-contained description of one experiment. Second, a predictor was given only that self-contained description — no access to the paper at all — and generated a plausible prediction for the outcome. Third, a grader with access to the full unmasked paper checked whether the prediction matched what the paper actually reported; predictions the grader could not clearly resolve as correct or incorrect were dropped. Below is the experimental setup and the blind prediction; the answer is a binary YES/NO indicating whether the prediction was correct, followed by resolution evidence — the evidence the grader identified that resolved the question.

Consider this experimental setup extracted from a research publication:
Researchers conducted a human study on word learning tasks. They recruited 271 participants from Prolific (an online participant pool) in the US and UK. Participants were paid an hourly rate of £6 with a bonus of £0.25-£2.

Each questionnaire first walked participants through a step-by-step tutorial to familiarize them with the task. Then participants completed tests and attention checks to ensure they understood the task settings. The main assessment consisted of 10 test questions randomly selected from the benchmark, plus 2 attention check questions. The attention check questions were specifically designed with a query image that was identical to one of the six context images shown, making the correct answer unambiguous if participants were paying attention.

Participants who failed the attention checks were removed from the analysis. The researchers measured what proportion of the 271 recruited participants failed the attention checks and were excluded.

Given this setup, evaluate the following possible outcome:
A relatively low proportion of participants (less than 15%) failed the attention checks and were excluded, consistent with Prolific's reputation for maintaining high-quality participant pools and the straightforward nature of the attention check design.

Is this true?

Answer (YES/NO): NO